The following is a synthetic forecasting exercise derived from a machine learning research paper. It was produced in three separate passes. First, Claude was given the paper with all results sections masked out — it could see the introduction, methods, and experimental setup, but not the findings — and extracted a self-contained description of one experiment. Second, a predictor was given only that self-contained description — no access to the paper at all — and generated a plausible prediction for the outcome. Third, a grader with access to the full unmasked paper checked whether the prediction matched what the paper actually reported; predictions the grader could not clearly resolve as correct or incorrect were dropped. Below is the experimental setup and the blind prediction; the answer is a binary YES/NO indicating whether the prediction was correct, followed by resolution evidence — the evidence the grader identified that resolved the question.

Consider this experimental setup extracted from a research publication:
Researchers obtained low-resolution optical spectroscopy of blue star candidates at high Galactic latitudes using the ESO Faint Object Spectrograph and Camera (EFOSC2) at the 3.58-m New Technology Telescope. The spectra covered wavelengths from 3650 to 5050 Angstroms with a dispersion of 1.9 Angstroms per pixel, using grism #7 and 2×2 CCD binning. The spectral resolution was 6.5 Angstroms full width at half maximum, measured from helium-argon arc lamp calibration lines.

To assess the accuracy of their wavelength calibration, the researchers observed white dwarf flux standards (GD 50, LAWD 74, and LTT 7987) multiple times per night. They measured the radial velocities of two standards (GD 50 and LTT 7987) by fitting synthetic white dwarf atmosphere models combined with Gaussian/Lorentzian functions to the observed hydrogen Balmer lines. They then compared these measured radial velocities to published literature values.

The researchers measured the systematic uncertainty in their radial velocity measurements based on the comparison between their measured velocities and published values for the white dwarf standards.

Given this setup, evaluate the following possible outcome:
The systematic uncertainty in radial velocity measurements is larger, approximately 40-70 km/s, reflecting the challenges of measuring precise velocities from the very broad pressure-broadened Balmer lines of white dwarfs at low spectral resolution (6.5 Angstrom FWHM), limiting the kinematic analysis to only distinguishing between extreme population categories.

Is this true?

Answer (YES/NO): NO